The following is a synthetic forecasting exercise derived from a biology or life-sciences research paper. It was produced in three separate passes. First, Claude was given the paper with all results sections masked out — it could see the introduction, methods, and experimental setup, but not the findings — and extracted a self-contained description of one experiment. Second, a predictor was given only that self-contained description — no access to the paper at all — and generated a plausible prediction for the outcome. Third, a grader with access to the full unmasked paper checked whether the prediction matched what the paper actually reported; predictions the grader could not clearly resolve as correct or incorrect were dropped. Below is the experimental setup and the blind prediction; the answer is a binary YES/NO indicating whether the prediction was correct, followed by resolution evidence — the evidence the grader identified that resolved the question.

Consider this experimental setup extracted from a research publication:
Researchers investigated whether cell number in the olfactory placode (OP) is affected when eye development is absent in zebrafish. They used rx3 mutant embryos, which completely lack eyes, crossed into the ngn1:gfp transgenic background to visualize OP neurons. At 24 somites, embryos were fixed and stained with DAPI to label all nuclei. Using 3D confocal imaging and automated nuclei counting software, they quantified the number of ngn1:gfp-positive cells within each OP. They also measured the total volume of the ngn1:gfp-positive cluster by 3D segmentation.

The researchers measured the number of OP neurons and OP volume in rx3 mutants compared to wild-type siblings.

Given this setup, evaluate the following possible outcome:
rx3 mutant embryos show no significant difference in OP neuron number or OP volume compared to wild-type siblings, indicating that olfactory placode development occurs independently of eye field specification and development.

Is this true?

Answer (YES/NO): YES